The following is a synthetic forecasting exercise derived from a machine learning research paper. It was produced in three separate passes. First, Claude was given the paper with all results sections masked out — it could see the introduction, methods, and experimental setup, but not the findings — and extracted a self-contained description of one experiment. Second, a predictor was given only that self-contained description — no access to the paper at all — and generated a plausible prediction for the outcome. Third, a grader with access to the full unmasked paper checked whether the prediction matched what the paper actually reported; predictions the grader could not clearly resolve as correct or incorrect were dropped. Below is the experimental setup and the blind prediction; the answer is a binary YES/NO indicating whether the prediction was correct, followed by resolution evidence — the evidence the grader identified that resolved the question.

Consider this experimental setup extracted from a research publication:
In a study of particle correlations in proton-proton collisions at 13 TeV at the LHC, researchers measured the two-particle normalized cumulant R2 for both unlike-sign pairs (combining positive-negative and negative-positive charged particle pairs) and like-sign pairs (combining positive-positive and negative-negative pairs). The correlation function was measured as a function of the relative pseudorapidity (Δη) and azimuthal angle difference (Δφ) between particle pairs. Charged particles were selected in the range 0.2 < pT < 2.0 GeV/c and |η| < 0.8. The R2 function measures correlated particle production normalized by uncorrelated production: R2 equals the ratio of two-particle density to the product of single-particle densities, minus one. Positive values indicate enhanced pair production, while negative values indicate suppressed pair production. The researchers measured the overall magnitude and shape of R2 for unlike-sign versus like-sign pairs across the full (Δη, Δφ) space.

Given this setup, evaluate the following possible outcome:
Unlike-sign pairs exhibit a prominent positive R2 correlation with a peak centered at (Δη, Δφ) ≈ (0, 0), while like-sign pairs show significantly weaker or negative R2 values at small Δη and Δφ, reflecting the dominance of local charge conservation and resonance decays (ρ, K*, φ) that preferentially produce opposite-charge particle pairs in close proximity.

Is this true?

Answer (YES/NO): NO